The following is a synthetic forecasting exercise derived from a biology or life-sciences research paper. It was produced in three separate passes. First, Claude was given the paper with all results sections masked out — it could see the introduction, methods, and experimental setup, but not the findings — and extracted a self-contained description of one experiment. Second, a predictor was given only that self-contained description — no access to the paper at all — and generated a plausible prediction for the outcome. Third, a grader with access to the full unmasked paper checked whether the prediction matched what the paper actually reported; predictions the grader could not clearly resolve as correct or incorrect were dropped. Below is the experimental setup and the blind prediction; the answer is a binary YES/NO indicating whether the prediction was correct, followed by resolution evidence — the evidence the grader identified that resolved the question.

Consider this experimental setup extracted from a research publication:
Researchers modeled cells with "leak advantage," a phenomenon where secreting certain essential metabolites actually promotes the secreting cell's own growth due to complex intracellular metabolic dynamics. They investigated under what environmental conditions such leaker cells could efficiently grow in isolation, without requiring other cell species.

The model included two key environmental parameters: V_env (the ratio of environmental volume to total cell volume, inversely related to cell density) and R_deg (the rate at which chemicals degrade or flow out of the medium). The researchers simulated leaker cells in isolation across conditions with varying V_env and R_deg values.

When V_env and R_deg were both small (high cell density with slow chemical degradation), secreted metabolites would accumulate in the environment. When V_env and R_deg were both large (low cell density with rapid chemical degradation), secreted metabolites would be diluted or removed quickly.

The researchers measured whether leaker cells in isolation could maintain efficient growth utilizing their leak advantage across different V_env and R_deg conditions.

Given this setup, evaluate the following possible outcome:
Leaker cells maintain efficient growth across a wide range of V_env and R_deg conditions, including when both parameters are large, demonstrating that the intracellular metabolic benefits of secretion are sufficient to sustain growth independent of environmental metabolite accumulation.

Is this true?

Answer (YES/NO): NO